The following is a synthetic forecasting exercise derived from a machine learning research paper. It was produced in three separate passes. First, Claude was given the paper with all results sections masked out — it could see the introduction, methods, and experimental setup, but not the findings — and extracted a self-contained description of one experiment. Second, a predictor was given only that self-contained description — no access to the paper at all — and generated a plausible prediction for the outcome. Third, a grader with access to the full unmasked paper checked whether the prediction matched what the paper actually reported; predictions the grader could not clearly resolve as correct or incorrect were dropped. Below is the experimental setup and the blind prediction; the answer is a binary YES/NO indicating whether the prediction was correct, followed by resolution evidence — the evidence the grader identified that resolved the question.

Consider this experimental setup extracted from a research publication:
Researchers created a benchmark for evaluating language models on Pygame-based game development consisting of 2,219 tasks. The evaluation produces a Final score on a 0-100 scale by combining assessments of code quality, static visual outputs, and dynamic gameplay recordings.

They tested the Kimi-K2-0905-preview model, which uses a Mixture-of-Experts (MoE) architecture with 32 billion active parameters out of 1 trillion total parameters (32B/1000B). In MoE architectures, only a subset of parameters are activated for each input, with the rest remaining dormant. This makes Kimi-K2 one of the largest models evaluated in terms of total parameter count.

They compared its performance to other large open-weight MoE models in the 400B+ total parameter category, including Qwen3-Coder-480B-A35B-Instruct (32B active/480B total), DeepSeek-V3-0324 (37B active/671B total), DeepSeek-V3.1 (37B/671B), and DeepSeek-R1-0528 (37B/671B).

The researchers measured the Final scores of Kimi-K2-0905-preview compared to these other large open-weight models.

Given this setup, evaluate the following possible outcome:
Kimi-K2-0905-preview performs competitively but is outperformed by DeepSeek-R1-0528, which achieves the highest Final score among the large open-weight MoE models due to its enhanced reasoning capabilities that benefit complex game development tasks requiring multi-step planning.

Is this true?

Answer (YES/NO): NO